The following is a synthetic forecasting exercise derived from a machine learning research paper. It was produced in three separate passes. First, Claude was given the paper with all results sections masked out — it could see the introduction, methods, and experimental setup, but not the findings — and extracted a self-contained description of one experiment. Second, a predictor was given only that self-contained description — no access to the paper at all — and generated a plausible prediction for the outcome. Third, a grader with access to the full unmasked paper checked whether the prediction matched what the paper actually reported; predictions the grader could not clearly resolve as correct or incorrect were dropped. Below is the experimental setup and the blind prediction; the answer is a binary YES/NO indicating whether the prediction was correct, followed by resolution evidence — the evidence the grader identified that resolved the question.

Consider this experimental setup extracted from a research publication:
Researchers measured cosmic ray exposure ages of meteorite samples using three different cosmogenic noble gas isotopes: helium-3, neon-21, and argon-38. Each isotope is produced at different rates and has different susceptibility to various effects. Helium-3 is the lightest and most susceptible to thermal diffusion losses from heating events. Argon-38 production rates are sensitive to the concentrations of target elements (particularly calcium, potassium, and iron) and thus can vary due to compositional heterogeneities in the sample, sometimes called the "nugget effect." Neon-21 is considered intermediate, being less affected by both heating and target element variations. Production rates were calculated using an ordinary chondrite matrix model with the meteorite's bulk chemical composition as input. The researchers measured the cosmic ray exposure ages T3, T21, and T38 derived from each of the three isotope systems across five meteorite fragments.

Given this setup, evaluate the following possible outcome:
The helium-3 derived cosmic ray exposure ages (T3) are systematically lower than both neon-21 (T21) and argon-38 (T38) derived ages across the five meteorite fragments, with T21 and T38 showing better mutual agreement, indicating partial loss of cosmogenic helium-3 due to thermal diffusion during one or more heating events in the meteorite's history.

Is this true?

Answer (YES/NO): NO